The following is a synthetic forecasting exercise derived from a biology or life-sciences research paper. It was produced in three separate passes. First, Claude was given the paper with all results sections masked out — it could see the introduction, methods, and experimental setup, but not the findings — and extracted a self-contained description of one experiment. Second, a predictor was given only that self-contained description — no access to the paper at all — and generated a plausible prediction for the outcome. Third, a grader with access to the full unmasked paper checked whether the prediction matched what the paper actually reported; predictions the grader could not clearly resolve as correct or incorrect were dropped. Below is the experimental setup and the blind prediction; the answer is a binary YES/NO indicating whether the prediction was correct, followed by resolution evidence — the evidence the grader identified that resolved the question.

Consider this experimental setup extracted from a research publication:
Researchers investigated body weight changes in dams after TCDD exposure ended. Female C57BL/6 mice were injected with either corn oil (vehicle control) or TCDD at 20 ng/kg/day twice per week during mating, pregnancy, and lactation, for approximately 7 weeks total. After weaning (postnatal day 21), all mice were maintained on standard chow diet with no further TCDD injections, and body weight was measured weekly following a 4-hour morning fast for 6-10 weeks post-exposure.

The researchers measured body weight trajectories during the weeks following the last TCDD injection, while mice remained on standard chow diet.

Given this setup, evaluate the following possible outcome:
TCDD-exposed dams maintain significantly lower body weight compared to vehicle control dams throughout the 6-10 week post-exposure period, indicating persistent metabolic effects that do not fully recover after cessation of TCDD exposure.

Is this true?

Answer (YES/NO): NO